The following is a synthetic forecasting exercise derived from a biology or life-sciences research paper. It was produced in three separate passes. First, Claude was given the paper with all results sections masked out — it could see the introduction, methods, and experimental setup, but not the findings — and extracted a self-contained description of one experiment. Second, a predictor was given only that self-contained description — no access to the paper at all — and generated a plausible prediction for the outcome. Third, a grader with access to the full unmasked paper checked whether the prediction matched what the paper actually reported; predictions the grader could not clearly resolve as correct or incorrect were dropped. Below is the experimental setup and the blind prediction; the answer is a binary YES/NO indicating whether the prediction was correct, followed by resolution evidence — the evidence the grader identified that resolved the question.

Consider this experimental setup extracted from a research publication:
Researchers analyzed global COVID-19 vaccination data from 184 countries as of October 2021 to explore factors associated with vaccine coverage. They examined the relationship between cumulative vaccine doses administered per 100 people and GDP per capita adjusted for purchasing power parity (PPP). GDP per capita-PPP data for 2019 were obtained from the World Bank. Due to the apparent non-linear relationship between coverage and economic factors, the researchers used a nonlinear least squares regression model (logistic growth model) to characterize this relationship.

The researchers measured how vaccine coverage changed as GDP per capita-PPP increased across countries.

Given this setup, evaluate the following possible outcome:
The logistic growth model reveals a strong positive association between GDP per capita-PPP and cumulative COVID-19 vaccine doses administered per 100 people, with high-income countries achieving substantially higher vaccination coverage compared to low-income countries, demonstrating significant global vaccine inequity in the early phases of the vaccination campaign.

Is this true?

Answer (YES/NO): NO